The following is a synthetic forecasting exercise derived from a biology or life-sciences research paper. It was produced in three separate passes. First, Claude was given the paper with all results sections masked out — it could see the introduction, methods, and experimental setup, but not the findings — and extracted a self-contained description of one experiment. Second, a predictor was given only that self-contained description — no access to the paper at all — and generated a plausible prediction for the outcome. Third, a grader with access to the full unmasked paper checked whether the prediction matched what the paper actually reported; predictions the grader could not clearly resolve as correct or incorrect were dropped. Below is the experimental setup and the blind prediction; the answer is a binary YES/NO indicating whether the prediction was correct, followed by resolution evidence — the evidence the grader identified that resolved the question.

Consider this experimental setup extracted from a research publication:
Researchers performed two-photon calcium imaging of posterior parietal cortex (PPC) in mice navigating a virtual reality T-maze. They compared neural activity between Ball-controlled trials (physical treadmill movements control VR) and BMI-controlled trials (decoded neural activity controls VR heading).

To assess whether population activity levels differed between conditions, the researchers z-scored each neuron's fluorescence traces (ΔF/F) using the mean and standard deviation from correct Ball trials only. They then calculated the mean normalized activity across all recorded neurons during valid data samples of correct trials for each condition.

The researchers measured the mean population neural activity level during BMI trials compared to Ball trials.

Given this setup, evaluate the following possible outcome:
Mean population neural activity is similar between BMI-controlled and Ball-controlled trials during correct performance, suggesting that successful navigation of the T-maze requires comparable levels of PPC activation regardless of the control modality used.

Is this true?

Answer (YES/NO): NO